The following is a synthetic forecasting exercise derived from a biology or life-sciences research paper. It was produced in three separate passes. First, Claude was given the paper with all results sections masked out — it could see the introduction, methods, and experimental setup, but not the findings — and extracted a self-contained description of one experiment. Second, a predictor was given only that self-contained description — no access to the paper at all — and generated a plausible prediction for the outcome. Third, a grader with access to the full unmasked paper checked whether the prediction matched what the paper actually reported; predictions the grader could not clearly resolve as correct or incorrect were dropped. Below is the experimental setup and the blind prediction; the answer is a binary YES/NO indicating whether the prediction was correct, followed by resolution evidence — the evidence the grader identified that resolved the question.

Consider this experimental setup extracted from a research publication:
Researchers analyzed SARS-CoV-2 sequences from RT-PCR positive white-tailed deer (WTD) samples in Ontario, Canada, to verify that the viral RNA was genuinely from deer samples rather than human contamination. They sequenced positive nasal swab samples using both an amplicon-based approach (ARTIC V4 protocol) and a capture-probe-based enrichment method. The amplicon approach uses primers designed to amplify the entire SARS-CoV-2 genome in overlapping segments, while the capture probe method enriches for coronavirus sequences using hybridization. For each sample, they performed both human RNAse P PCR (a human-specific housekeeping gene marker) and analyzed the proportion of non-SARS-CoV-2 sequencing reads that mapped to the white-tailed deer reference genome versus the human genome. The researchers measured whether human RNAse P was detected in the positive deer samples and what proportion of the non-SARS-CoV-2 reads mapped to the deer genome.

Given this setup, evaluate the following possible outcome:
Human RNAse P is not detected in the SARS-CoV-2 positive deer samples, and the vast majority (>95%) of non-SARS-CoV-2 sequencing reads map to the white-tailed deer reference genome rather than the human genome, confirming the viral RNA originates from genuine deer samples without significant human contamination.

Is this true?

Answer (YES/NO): NO